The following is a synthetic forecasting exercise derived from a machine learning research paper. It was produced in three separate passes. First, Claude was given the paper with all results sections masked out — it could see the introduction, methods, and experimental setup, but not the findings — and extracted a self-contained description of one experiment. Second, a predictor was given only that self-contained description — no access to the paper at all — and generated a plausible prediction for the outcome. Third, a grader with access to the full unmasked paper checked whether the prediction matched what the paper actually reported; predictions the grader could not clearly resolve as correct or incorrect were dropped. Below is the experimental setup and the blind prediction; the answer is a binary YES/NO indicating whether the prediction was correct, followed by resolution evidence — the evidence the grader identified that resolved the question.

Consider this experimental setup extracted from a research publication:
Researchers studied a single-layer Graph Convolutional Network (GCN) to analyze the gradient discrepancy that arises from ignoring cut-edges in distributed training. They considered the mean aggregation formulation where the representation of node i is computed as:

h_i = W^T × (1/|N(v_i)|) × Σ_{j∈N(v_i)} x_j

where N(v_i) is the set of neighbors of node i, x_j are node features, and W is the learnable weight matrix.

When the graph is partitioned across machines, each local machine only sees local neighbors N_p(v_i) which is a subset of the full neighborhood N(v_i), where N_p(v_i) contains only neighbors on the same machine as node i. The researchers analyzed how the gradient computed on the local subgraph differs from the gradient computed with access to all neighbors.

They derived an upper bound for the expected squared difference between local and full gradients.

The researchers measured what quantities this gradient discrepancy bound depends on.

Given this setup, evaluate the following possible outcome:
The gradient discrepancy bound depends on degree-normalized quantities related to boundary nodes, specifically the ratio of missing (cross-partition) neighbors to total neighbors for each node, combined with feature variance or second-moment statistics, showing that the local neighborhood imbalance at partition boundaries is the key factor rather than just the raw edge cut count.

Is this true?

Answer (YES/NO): NO